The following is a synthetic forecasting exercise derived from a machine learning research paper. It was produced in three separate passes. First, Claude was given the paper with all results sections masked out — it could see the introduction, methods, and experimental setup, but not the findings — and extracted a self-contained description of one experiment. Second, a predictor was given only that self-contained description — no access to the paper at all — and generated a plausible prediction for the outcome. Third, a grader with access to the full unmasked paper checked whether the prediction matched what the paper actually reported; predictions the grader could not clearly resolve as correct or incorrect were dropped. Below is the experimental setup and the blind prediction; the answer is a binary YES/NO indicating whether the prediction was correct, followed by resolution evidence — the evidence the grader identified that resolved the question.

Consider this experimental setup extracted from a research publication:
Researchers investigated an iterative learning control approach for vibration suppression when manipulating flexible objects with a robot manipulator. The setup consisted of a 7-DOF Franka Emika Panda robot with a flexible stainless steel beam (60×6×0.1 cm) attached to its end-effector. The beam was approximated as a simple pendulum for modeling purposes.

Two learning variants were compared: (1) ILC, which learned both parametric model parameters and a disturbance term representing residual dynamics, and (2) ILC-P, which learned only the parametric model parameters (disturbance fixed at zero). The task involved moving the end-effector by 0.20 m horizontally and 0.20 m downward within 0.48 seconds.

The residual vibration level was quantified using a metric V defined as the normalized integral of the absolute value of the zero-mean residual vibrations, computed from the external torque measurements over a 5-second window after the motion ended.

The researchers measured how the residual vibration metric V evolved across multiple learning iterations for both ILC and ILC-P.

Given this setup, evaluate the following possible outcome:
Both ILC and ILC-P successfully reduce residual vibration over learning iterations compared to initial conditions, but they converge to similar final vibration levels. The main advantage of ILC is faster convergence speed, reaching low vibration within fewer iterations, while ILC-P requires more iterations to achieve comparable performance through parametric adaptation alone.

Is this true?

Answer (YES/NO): NO